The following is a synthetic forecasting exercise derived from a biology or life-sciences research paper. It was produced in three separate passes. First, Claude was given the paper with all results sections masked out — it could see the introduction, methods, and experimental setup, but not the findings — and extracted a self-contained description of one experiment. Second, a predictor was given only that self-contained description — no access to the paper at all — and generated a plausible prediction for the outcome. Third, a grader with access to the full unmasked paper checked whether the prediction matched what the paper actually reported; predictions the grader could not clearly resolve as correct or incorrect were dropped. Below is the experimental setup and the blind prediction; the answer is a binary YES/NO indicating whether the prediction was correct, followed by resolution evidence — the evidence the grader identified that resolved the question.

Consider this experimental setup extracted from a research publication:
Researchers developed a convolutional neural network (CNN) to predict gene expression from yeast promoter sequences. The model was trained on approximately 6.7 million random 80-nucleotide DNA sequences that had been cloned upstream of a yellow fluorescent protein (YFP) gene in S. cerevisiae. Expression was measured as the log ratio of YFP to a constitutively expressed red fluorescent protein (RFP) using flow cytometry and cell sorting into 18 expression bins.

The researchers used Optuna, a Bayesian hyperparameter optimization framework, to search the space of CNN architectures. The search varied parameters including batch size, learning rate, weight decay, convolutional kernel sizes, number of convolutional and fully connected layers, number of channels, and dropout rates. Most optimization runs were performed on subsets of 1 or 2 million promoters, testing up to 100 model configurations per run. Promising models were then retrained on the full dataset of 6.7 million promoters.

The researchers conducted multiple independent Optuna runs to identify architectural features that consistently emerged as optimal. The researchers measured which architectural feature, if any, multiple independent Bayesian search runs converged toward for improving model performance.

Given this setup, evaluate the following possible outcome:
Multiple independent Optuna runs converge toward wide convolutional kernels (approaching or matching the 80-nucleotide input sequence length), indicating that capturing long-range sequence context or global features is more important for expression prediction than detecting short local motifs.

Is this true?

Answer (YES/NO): NO